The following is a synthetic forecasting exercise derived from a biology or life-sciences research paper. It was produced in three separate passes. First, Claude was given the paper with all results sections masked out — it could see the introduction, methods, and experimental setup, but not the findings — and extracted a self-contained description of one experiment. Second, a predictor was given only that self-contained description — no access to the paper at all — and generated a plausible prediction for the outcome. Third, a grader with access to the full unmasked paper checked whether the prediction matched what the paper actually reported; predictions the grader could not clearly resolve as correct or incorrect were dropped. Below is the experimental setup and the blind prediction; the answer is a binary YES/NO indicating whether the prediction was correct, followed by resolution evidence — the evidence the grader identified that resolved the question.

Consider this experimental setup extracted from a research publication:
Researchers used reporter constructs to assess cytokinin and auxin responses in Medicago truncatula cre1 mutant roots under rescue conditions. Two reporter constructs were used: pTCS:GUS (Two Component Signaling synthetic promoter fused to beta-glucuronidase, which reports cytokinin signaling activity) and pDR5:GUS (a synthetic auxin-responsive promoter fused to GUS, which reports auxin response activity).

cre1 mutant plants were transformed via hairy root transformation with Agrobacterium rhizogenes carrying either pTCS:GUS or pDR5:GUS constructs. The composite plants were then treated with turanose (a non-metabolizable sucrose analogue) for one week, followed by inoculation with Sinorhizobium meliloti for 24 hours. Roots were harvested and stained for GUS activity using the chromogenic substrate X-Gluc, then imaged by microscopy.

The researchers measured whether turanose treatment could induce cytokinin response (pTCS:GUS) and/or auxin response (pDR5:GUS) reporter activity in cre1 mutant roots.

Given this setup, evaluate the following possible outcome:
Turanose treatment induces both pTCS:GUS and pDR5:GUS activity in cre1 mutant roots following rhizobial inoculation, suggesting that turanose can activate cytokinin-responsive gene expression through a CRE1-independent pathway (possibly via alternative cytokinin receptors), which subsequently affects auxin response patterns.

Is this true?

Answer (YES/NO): YES